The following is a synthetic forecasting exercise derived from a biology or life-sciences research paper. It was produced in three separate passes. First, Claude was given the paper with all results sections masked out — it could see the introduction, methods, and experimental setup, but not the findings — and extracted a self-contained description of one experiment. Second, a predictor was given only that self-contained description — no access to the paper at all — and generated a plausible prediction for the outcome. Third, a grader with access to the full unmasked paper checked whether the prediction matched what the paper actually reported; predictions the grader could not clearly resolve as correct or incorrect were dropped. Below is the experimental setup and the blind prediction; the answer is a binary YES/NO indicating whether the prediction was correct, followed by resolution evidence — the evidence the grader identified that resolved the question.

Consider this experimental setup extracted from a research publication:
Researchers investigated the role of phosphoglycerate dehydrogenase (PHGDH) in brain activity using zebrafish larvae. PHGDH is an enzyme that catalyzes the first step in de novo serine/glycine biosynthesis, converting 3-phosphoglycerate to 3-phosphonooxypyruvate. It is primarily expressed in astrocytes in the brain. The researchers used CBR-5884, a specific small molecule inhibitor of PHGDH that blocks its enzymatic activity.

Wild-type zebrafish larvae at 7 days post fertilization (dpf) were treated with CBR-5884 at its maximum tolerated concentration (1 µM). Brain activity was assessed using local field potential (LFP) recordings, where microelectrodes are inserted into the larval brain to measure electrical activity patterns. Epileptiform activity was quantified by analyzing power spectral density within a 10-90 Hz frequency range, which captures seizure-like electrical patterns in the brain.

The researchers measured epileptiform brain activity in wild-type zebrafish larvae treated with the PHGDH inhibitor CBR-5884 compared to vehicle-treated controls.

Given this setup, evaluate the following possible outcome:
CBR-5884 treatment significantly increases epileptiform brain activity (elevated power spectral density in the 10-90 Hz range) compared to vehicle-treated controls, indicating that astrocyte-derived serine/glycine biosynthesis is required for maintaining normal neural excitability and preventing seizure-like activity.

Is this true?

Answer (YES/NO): YES